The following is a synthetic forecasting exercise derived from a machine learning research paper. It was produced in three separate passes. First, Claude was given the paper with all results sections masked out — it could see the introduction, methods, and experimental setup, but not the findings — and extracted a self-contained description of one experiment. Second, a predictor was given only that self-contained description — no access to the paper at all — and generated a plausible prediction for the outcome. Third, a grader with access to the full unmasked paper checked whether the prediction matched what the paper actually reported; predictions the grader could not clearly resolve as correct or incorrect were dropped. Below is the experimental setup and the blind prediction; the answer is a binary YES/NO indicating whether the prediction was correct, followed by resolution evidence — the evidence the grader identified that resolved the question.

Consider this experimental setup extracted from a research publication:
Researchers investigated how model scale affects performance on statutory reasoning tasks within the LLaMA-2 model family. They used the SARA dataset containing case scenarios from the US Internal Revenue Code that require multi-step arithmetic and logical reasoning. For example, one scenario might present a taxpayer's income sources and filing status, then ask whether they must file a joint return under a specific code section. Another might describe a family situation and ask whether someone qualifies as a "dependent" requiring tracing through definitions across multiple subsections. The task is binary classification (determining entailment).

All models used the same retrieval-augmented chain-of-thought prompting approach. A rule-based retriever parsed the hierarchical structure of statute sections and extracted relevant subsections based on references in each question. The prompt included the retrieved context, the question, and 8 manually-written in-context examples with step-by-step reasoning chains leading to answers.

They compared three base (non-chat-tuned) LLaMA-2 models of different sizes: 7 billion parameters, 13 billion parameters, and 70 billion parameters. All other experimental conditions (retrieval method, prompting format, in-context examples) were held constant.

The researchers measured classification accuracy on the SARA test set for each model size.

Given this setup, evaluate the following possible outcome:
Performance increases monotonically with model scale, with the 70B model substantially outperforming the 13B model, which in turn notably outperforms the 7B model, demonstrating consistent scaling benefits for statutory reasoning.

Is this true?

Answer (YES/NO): NO